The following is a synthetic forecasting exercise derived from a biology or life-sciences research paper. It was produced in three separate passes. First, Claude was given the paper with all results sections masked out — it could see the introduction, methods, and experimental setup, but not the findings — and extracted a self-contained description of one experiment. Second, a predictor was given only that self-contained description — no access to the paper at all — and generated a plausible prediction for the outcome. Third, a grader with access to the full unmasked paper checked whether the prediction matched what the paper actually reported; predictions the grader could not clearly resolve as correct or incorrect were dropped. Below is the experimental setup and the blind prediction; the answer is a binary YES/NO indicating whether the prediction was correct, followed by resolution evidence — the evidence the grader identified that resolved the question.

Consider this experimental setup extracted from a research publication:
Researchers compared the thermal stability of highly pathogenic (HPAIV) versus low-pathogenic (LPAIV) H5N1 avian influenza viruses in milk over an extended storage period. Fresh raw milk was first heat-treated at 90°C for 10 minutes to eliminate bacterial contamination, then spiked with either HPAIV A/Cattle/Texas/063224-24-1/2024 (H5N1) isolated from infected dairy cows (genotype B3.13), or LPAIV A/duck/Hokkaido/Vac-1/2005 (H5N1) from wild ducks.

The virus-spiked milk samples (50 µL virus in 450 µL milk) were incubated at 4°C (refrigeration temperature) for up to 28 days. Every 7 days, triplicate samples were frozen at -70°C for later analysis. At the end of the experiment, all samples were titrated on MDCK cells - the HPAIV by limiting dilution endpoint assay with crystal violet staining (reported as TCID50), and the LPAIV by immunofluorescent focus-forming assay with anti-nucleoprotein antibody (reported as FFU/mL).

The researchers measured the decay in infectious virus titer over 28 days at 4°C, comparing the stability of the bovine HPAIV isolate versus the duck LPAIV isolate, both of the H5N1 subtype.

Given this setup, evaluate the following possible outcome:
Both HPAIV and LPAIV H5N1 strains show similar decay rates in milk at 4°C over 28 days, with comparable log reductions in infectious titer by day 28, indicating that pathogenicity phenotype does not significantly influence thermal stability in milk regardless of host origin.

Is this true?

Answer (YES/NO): YES